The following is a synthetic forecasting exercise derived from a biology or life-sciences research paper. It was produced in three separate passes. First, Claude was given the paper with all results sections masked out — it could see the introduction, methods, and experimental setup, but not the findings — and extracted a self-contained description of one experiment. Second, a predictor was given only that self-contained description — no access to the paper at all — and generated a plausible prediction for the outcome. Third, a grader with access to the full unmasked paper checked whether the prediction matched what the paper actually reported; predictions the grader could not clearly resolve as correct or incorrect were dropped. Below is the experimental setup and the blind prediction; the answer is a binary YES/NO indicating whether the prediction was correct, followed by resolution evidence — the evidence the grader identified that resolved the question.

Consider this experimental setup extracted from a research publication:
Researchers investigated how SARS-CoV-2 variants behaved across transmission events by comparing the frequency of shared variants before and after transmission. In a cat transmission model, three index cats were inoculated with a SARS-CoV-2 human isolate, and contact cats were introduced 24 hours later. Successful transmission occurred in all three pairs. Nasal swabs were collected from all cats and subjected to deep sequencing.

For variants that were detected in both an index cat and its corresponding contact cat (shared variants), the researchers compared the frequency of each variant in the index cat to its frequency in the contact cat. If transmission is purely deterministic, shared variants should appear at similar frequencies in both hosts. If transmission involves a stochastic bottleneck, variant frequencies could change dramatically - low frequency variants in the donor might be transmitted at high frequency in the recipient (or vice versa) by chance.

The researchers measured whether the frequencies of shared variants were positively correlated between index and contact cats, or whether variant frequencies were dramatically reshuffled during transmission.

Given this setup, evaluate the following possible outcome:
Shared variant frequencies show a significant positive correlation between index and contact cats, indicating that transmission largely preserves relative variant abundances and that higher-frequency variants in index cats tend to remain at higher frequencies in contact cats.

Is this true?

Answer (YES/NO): NO